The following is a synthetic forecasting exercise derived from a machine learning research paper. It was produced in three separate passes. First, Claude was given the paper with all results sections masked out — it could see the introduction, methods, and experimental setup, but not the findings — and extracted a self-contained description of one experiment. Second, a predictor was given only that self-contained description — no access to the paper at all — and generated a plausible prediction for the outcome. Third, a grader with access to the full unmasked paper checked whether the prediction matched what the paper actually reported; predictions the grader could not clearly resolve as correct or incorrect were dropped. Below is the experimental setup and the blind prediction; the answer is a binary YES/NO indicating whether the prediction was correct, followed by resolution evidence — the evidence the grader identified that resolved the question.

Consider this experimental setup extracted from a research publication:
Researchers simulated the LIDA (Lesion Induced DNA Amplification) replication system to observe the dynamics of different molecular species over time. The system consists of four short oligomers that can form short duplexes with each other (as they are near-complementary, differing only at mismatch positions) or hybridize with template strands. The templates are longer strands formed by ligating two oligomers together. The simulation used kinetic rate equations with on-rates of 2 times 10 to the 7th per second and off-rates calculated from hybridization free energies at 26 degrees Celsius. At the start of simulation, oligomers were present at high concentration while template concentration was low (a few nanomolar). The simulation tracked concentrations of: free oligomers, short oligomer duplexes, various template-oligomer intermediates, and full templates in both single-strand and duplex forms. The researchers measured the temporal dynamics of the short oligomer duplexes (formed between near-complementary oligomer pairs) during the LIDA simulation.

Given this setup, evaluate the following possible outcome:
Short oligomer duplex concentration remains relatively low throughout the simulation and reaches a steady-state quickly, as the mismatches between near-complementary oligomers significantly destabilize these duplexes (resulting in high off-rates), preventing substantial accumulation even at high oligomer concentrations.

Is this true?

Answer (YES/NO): NO